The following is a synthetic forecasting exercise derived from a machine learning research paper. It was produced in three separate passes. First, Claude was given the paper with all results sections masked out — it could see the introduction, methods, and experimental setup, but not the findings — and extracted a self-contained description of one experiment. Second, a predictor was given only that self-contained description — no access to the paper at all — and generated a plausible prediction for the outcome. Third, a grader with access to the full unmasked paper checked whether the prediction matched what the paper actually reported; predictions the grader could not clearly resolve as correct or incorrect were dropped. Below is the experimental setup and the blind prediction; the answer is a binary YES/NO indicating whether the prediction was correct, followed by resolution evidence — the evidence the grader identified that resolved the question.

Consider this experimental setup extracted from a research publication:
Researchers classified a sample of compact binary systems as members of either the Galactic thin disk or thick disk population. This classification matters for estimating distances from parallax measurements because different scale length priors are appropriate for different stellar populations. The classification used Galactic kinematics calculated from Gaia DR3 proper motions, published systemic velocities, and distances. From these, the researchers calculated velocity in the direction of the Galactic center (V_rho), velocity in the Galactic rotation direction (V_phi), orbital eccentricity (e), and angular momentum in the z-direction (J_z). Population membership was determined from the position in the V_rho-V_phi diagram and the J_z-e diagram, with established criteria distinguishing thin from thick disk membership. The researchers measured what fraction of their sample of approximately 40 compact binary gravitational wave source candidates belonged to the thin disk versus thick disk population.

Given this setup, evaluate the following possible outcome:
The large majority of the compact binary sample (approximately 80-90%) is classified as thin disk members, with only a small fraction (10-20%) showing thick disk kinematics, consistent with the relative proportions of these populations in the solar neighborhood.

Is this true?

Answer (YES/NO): YES